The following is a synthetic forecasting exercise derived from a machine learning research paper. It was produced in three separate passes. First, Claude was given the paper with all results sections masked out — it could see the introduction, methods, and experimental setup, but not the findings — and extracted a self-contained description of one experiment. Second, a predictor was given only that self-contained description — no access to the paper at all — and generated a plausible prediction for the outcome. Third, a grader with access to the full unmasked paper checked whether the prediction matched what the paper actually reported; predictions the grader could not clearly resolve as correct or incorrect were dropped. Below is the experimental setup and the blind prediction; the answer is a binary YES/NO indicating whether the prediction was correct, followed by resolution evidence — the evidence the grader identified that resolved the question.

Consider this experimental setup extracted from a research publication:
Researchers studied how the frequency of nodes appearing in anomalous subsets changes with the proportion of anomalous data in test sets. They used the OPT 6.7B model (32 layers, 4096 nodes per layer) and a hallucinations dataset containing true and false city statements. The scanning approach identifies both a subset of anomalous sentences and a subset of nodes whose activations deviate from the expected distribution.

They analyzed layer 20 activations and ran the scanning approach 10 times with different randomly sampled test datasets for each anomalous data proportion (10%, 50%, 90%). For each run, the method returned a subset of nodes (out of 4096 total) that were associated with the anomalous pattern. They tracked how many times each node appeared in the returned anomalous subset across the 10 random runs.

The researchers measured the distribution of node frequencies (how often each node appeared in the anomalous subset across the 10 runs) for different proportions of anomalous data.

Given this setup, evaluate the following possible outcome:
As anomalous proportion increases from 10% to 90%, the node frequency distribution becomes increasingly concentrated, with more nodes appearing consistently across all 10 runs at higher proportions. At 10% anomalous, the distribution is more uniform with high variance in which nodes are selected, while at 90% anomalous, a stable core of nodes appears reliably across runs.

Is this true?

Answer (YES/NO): NO